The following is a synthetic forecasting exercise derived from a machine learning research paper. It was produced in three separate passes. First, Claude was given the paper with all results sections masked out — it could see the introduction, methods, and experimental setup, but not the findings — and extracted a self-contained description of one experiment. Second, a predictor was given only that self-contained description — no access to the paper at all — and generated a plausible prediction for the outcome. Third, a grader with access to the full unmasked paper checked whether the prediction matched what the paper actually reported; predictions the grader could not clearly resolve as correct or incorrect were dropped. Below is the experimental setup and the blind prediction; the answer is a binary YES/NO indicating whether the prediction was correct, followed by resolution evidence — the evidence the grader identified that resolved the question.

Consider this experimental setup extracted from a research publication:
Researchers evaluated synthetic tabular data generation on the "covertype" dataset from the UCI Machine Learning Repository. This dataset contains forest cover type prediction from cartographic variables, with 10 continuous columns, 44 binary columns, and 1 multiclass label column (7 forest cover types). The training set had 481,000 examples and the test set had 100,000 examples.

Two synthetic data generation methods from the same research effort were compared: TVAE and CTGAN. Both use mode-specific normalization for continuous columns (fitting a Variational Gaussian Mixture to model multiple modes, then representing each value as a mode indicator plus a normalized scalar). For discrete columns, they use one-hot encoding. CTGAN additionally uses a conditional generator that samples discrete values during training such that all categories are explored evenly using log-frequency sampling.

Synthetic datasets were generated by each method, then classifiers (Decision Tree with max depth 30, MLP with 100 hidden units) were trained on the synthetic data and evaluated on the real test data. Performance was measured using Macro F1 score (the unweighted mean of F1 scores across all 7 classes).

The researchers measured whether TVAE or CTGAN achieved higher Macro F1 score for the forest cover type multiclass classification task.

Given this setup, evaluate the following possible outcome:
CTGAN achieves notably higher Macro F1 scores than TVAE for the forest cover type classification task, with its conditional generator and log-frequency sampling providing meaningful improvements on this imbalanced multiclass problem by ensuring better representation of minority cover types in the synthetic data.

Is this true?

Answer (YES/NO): NO